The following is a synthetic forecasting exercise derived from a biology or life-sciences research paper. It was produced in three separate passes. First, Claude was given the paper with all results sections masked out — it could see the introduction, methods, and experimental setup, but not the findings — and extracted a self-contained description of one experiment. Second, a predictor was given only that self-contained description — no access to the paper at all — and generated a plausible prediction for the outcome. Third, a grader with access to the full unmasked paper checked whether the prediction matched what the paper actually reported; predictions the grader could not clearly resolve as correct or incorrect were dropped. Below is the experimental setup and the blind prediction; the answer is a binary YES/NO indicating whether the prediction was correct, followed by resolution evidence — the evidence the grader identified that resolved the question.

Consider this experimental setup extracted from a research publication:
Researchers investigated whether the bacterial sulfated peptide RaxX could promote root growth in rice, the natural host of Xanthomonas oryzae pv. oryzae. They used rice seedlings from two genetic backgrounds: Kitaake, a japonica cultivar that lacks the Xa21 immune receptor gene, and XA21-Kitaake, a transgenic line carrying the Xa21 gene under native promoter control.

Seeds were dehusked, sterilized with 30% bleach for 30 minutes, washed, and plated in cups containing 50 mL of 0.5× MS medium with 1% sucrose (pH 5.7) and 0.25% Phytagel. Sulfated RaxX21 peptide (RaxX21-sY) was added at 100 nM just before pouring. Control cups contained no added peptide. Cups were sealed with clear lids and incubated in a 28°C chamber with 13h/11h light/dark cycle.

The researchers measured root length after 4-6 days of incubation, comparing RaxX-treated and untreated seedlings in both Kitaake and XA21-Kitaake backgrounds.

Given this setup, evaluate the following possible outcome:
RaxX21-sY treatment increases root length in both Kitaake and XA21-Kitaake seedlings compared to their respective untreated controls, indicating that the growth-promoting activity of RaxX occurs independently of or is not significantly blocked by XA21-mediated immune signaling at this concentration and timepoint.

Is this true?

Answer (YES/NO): YES